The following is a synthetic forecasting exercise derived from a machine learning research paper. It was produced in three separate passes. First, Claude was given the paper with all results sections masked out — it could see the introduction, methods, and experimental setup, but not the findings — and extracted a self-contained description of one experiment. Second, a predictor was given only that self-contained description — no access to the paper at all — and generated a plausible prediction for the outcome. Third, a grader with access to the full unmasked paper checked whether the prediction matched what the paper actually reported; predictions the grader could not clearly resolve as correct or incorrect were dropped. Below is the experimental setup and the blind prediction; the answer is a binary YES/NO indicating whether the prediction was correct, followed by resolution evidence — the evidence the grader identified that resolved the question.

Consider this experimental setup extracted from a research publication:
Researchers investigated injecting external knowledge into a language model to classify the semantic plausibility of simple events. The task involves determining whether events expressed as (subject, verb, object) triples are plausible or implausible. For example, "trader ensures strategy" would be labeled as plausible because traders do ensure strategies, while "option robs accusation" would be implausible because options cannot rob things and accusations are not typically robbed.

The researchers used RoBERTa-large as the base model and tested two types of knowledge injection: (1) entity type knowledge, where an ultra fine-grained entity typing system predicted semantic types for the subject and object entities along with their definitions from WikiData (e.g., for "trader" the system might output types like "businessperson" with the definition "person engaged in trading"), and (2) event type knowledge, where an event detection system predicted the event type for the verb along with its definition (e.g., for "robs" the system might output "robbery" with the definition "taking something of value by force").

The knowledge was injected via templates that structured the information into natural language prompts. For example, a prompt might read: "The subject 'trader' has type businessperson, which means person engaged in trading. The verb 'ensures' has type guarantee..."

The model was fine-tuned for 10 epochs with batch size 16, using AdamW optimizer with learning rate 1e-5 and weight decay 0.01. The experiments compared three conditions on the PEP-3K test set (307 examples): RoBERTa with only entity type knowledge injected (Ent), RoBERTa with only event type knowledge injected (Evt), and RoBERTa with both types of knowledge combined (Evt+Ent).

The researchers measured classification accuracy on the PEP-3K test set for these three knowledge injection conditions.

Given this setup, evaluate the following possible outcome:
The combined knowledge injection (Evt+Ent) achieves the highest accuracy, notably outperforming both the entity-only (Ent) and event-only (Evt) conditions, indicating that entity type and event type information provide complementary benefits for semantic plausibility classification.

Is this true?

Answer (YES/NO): YES